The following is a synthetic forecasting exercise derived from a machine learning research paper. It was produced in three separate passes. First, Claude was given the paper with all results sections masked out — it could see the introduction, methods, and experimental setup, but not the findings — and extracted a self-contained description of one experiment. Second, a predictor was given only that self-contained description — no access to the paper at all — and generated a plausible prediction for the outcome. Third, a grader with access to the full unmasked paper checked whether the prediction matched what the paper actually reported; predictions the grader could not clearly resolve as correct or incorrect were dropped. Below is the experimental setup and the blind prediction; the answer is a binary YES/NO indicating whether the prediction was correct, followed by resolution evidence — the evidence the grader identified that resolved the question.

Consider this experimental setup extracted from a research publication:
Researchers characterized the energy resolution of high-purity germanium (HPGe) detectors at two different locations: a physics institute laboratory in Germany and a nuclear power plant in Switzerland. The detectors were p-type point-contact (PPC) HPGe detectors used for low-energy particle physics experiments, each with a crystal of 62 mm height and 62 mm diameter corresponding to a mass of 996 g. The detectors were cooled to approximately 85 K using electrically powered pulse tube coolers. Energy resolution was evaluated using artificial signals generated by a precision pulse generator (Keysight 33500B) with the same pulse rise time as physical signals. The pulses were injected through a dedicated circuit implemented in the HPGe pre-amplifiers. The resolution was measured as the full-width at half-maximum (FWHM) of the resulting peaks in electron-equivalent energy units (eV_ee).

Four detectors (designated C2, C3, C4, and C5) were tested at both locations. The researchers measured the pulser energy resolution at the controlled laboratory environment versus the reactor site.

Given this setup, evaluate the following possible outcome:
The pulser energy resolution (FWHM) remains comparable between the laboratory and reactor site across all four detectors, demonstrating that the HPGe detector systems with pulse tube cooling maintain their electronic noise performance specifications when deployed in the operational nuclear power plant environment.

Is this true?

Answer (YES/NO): YES